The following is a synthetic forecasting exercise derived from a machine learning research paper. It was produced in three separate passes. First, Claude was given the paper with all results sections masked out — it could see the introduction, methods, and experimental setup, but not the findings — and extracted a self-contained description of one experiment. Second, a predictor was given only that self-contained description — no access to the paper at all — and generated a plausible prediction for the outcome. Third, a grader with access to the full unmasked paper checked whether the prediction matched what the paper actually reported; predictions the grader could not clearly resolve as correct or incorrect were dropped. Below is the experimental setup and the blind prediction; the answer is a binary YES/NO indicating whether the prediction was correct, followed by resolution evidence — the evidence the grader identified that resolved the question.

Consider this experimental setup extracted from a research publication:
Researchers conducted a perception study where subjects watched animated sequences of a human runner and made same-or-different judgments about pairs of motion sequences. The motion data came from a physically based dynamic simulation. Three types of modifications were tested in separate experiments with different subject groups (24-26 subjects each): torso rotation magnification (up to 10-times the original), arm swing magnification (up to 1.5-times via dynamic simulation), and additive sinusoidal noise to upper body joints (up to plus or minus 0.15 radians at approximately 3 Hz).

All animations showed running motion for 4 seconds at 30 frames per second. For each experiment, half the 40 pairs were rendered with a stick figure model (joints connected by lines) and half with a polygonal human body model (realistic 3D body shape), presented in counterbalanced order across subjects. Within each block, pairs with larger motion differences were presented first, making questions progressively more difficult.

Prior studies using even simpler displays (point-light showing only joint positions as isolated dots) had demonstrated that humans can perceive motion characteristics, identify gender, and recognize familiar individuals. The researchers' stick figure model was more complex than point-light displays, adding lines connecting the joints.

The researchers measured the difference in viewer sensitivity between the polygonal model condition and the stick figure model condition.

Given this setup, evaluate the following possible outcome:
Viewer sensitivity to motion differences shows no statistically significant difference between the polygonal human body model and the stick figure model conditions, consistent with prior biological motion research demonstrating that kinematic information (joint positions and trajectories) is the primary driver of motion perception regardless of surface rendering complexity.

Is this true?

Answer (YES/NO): NO